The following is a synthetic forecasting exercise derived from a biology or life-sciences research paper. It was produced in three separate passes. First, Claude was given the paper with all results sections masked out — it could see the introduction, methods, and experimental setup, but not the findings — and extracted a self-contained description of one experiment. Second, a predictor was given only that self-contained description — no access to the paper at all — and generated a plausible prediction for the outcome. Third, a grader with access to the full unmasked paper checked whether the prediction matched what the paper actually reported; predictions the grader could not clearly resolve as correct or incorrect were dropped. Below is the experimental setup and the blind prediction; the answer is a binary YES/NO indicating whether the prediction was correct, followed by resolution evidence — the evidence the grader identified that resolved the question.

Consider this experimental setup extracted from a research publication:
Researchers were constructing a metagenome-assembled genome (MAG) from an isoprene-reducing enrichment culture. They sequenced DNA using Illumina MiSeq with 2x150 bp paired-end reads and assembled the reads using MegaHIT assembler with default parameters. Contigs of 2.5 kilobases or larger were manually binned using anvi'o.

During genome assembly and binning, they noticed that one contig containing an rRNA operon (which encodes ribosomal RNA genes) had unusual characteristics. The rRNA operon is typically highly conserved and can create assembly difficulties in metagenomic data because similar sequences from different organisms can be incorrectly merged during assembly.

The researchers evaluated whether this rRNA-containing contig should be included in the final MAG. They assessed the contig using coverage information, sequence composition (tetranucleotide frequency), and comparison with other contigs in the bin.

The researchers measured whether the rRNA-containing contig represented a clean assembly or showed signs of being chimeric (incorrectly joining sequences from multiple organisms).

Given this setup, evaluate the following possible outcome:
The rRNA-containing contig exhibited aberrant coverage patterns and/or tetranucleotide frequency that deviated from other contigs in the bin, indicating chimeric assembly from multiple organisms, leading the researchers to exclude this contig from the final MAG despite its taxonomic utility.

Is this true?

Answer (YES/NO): NO